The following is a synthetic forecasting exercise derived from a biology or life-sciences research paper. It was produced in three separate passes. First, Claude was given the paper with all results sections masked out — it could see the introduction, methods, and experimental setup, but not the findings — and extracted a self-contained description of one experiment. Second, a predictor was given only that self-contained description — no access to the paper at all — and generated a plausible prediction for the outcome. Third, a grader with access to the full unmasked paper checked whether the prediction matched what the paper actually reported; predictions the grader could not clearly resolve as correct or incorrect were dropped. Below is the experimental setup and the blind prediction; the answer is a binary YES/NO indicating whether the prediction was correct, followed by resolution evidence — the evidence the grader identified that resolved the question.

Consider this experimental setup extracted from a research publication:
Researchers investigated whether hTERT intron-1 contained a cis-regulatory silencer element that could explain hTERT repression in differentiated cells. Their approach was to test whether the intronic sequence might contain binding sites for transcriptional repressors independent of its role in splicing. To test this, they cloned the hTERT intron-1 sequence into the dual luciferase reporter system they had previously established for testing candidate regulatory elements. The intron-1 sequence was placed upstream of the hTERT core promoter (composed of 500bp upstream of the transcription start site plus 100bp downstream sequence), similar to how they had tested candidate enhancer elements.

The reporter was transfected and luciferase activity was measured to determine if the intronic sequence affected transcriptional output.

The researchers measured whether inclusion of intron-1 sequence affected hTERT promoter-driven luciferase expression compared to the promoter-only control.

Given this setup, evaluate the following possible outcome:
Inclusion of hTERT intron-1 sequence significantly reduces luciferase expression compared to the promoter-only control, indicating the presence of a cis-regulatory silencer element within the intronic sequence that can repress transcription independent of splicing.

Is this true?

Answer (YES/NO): NO